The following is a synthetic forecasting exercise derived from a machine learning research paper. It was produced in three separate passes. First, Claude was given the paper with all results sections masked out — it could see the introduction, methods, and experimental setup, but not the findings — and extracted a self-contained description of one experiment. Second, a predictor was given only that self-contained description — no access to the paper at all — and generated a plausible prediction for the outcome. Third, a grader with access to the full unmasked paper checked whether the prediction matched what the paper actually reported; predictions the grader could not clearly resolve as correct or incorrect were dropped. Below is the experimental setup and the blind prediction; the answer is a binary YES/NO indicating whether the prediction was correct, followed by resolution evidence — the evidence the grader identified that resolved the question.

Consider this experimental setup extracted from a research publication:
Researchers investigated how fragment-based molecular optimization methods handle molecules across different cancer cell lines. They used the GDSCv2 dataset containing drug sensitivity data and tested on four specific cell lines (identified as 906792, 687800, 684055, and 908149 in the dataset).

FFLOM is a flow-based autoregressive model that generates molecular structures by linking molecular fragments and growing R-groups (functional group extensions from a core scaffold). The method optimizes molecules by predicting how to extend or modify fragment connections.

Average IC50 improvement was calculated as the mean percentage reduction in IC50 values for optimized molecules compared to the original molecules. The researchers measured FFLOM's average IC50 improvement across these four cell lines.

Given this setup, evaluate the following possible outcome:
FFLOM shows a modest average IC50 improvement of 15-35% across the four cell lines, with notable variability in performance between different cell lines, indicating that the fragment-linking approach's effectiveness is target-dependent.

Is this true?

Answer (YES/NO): NO